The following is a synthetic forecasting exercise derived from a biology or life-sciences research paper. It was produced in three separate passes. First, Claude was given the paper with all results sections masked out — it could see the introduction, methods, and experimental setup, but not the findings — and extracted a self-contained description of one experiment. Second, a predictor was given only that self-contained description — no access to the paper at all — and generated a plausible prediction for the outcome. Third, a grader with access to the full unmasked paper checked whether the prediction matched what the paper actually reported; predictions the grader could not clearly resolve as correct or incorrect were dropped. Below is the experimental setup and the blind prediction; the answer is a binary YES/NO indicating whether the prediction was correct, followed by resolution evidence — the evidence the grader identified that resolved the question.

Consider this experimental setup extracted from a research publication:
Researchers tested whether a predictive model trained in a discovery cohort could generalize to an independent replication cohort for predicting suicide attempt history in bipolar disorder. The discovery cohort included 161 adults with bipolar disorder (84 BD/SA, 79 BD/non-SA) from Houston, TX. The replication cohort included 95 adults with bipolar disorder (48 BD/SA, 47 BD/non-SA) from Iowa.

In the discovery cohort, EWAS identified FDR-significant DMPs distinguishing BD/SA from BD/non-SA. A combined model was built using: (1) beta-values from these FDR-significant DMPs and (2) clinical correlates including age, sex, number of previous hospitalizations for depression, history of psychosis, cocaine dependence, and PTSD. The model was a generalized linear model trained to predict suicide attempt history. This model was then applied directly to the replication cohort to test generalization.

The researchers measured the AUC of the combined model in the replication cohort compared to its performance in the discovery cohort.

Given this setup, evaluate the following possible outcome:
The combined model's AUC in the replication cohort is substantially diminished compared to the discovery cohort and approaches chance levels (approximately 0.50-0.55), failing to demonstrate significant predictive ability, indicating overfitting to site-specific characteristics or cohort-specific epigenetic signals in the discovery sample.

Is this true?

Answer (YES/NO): NO